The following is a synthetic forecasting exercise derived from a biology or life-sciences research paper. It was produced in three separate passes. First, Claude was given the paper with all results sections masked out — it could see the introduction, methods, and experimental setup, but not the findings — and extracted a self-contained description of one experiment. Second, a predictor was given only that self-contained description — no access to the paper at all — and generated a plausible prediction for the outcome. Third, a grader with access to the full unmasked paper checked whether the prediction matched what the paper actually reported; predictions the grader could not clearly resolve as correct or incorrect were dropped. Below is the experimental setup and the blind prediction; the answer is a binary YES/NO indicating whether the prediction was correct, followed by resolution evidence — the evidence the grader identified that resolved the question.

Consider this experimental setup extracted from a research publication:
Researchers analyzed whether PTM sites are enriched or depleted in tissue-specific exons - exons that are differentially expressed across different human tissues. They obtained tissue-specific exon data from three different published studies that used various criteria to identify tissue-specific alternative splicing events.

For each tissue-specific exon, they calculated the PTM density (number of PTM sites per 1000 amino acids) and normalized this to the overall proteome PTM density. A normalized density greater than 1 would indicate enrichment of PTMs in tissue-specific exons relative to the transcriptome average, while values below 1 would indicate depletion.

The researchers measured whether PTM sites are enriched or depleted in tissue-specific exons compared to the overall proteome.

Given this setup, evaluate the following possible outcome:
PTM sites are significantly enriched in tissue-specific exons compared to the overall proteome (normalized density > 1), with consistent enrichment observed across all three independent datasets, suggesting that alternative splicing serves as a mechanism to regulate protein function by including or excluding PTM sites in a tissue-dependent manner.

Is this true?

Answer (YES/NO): NO